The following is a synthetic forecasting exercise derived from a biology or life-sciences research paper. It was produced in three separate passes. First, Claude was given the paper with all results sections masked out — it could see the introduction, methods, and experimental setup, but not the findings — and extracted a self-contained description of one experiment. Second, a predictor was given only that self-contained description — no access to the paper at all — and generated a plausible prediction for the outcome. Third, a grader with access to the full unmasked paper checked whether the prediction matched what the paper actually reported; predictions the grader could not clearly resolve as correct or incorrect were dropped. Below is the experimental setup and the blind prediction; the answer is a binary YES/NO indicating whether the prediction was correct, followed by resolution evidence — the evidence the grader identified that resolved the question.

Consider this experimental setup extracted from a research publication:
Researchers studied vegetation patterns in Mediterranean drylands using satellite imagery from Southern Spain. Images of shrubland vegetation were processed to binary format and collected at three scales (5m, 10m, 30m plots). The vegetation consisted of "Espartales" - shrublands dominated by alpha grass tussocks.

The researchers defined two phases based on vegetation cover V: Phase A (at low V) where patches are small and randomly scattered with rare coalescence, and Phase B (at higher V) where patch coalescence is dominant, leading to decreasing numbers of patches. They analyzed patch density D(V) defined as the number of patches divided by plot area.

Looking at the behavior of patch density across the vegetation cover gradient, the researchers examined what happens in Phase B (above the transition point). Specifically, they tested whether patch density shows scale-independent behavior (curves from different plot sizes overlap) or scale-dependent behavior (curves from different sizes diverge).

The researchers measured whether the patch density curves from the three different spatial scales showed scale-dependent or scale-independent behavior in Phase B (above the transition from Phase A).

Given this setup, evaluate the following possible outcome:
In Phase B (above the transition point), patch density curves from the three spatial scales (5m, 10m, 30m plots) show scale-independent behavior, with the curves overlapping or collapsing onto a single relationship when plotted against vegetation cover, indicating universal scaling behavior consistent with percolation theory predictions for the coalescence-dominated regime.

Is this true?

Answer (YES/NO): NO